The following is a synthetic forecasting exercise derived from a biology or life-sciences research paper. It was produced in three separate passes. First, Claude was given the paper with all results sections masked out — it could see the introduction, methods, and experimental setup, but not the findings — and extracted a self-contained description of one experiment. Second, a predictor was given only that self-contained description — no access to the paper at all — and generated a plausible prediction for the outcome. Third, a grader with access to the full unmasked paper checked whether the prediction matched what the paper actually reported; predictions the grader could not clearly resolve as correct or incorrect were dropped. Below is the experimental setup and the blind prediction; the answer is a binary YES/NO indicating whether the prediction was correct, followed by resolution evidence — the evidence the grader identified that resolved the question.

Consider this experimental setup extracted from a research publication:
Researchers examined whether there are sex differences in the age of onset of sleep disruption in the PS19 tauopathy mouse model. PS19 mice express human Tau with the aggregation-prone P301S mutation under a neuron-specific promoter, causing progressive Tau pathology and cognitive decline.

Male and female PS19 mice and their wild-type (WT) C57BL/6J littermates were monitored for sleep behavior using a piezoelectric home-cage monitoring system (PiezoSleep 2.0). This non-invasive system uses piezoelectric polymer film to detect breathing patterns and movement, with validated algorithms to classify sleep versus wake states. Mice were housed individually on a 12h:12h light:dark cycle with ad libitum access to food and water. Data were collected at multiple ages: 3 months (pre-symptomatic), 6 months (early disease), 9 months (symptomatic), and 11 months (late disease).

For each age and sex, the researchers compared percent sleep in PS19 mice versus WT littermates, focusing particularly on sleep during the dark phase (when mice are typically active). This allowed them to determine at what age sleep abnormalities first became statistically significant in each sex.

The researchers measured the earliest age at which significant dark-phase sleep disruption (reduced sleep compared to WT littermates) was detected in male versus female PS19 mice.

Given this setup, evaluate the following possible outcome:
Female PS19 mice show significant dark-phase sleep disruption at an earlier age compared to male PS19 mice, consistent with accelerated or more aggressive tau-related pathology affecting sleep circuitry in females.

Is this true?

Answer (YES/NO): YES